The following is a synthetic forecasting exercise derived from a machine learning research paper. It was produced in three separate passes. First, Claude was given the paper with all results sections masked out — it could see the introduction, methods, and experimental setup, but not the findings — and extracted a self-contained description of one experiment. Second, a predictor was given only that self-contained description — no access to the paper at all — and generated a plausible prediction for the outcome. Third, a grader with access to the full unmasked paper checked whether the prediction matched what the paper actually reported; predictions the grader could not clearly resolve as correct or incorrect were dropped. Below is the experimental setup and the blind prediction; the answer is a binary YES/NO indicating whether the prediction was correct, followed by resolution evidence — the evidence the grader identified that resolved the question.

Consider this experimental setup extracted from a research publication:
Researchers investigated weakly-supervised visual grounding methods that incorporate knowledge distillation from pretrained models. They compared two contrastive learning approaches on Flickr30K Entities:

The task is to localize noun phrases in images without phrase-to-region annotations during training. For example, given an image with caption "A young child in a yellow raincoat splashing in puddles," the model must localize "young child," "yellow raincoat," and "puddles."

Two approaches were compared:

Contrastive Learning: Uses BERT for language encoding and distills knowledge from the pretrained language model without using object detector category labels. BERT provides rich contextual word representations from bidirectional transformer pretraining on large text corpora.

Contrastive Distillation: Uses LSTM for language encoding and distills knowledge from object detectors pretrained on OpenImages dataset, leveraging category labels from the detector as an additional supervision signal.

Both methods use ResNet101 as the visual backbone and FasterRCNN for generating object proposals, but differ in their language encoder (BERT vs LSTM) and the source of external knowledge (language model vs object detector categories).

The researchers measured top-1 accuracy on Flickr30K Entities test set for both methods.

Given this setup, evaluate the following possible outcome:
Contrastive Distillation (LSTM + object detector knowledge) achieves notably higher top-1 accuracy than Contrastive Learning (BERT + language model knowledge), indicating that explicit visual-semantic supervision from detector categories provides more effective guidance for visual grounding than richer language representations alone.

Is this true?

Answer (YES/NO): NO